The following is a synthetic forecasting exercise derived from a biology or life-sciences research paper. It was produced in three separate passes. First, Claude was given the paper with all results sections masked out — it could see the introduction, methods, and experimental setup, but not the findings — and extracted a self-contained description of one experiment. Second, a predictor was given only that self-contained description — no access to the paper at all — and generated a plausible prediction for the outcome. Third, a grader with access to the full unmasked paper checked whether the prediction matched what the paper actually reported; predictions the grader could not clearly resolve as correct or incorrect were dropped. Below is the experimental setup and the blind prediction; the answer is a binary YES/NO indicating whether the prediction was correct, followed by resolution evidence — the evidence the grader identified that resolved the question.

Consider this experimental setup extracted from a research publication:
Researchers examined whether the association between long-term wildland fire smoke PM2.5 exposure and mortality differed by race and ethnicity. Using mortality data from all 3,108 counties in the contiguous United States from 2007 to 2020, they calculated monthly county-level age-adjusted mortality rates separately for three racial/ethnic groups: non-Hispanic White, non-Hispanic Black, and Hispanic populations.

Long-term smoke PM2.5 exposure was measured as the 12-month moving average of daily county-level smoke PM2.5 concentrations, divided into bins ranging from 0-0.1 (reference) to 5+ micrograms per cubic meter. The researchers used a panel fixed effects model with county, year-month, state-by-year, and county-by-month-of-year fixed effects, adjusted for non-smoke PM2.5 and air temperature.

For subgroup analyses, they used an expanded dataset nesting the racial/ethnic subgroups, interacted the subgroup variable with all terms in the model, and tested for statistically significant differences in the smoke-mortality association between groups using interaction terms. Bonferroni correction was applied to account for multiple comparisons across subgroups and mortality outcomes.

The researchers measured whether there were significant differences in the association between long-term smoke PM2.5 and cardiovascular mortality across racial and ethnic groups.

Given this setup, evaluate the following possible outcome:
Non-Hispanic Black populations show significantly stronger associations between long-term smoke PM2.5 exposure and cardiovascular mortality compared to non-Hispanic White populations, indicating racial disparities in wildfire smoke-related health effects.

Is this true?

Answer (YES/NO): NO